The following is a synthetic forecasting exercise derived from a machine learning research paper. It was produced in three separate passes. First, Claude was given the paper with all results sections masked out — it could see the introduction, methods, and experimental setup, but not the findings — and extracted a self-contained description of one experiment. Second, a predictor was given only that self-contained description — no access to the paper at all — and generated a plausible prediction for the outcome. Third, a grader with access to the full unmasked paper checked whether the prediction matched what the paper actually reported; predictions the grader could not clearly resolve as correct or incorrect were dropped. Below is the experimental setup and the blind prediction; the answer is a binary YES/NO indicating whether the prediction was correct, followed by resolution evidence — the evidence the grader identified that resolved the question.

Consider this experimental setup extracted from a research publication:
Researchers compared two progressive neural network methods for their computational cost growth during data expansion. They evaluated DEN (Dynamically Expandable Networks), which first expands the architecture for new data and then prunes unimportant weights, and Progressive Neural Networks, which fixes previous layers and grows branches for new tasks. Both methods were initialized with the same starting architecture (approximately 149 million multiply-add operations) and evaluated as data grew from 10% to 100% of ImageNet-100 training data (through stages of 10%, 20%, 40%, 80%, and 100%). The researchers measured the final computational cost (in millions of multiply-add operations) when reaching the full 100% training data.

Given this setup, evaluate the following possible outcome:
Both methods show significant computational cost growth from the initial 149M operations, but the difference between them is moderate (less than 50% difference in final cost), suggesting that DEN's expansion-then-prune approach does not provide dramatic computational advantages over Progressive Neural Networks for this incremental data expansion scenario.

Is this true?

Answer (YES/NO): NO